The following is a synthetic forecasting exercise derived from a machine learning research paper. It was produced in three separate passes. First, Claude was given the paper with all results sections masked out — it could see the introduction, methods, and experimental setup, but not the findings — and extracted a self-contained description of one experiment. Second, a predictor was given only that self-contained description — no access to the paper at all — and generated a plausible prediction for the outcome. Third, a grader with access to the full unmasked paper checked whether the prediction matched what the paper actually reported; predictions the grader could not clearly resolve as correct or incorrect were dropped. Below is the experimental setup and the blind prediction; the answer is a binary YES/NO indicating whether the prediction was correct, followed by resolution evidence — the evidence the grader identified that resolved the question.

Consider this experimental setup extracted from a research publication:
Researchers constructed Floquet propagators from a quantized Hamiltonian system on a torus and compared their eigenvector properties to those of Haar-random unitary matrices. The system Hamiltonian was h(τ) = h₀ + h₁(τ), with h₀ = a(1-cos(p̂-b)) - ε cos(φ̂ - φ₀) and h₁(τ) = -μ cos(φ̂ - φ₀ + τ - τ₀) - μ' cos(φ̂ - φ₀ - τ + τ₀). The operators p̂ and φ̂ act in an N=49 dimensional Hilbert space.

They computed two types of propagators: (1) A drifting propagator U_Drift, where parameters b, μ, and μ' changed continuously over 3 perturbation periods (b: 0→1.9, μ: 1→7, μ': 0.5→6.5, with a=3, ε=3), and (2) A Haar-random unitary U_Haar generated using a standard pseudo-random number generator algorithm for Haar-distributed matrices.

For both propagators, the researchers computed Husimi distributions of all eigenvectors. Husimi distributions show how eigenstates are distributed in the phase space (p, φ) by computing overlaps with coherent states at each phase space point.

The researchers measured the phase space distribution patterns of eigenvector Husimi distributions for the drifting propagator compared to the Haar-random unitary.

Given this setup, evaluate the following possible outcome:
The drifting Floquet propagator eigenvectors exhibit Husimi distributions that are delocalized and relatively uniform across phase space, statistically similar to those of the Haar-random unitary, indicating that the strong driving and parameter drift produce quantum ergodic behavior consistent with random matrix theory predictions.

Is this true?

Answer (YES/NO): YES